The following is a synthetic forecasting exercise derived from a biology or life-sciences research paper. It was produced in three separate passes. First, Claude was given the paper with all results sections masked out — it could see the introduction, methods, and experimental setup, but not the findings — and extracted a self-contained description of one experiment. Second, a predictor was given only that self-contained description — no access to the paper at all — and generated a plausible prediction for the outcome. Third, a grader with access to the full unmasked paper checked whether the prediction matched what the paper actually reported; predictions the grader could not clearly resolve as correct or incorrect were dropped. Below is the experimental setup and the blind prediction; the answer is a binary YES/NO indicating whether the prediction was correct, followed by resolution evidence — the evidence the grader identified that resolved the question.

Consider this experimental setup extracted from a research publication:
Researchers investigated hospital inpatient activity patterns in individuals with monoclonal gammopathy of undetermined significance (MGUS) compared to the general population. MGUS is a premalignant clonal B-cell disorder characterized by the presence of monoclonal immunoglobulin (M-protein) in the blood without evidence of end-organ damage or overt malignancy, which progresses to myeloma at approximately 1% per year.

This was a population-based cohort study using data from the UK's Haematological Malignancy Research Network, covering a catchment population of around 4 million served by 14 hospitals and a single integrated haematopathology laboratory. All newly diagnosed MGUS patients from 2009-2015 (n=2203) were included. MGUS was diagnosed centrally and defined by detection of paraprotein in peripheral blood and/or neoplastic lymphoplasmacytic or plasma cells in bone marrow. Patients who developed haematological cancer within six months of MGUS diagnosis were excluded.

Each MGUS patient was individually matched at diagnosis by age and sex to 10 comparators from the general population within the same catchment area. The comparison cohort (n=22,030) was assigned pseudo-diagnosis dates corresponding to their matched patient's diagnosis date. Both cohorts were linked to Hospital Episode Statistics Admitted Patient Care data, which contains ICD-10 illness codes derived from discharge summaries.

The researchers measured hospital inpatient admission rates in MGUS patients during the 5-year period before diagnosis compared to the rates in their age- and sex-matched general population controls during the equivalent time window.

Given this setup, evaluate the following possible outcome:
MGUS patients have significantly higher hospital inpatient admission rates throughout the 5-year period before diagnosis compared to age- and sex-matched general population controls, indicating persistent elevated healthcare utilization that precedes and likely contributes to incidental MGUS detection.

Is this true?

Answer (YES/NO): YES